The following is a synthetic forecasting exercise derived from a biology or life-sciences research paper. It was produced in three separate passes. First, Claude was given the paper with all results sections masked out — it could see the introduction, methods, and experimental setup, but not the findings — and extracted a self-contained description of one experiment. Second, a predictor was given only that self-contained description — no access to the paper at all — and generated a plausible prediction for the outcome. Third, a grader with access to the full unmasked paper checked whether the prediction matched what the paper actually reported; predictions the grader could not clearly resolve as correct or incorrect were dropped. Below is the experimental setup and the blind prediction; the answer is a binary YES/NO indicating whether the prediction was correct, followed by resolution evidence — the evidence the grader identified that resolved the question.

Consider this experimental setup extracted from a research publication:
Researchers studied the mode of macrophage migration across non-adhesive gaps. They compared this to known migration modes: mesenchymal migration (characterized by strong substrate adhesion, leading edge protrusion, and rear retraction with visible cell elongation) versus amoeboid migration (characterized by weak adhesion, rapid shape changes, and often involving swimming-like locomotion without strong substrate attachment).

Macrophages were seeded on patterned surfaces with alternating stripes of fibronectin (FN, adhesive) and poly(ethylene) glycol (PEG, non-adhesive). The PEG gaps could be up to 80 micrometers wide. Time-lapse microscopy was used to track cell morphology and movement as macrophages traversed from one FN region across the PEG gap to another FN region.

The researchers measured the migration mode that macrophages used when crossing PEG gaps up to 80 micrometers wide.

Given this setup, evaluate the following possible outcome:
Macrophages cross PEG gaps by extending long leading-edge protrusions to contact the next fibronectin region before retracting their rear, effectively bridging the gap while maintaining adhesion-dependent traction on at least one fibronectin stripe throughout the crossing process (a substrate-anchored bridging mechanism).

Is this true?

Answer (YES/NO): YES